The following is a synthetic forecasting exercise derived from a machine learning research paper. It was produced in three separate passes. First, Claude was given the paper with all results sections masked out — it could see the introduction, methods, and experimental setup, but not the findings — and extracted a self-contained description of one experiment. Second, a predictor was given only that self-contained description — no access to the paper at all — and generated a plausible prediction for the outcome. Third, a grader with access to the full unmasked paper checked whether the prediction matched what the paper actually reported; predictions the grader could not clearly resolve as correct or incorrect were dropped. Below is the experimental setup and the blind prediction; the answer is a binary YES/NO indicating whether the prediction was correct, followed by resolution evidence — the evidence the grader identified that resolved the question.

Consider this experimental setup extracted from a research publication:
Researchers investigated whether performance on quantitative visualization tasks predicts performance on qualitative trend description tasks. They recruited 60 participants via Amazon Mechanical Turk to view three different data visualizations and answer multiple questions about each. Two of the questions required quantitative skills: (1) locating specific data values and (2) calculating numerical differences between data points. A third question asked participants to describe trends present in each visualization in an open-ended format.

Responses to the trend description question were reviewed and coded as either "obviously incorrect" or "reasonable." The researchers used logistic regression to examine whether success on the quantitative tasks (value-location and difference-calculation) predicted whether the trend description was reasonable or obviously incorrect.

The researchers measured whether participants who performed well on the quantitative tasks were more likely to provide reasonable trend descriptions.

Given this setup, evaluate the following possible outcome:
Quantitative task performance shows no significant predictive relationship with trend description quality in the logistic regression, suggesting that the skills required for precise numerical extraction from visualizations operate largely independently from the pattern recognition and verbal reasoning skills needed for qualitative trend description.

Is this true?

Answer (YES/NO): YES